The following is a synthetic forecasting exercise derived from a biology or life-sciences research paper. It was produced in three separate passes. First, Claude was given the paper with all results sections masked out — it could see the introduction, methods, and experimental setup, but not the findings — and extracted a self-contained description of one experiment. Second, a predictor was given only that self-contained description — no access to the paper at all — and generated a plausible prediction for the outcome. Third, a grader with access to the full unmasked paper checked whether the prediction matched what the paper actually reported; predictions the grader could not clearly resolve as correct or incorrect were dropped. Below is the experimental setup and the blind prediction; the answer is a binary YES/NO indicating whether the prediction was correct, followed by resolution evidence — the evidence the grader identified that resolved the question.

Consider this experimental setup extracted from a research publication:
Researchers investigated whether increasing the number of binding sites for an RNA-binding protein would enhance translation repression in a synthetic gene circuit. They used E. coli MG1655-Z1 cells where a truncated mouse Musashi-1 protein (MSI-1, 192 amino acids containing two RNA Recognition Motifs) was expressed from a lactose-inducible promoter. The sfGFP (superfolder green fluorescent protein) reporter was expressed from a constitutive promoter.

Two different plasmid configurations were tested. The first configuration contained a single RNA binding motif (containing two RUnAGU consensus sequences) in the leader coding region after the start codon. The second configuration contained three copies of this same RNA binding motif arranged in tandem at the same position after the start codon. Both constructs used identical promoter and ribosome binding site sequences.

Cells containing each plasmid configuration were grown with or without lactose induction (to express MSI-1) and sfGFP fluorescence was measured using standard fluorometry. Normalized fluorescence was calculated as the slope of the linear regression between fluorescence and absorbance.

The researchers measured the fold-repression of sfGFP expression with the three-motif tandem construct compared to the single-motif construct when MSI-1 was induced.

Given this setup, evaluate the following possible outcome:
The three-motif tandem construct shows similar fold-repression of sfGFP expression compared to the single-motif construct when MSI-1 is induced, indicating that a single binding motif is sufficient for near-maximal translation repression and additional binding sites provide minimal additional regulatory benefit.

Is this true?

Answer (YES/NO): YES